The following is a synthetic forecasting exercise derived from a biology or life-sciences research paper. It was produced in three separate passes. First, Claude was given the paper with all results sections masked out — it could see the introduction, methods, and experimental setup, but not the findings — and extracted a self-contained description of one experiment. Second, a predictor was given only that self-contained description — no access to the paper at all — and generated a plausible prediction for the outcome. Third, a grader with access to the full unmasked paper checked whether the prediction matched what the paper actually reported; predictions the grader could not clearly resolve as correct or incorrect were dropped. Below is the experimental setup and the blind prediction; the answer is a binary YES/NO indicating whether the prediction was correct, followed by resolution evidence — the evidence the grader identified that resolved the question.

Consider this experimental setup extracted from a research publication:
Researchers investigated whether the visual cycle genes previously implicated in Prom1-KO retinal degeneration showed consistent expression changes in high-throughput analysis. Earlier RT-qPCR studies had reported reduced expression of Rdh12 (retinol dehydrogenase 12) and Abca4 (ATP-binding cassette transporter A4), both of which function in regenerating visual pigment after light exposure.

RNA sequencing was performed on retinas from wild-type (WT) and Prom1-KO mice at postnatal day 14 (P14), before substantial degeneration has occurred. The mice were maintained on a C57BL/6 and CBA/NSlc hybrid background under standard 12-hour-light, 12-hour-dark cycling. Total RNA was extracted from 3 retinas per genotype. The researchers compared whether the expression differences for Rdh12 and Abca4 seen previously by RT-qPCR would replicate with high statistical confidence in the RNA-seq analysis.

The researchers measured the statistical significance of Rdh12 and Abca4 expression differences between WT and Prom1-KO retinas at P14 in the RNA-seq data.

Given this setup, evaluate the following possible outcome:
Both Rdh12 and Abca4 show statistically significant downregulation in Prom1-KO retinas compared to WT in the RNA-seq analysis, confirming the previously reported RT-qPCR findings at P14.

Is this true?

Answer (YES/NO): NO